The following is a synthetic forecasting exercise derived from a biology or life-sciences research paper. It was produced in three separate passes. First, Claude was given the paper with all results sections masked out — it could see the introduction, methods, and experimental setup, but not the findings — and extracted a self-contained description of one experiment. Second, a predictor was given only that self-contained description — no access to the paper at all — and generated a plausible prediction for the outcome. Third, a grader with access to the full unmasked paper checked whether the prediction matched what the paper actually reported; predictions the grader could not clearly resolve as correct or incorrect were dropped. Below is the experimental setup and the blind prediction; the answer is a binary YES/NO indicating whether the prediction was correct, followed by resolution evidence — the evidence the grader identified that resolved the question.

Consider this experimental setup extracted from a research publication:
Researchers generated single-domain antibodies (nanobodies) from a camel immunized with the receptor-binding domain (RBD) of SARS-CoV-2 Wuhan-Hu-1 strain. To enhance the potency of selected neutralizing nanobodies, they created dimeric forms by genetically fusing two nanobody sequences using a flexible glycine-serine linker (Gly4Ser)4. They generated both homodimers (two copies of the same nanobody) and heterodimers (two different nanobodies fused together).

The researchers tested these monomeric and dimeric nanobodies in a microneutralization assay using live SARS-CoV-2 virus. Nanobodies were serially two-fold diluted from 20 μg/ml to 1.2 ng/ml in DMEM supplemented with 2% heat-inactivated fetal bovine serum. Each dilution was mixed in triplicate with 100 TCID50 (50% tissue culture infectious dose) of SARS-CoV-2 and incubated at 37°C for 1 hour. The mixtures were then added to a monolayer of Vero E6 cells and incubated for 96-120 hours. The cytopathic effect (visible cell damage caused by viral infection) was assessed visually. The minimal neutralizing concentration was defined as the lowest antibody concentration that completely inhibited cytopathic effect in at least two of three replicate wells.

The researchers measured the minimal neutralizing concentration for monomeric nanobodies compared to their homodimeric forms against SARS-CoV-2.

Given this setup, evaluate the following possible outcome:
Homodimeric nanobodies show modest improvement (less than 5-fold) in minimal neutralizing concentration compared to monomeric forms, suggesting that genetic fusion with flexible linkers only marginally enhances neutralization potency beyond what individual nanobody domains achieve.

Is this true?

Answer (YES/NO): NO